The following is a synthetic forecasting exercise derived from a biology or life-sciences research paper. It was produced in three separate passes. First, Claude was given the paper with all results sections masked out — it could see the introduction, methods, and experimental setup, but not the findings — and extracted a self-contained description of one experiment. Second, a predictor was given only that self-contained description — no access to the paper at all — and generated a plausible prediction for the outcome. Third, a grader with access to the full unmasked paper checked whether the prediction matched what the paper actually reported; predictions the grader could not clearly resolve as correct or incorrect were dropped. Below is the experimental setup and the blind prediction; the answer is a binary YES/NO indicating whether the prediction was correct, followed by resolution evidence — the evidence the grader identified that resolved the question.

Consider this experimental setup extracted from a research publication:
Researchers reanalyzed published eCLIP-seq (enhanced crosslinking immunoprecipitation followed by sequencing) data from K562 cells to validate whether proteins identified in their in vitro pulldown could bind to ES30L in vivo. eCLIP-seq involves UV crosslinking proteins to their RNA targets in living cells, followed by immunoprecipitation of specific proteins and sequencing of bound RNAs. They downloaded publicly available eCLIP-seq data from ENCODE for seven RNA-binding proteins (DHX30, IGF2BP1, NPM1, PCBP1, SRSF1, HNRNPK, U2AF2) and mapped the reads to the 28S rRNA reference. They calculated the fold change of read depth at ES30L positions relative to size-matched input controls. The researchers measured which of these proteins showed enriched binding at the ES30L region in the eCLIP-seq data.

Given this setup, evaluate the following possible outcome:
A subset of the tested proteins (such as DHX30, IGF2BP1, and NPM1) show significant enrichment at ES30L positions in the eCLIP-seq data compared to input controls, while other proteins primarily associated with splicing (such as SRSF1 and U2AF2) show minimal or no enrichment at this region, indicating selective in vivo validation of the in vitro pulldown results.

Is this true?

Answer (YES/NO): NO